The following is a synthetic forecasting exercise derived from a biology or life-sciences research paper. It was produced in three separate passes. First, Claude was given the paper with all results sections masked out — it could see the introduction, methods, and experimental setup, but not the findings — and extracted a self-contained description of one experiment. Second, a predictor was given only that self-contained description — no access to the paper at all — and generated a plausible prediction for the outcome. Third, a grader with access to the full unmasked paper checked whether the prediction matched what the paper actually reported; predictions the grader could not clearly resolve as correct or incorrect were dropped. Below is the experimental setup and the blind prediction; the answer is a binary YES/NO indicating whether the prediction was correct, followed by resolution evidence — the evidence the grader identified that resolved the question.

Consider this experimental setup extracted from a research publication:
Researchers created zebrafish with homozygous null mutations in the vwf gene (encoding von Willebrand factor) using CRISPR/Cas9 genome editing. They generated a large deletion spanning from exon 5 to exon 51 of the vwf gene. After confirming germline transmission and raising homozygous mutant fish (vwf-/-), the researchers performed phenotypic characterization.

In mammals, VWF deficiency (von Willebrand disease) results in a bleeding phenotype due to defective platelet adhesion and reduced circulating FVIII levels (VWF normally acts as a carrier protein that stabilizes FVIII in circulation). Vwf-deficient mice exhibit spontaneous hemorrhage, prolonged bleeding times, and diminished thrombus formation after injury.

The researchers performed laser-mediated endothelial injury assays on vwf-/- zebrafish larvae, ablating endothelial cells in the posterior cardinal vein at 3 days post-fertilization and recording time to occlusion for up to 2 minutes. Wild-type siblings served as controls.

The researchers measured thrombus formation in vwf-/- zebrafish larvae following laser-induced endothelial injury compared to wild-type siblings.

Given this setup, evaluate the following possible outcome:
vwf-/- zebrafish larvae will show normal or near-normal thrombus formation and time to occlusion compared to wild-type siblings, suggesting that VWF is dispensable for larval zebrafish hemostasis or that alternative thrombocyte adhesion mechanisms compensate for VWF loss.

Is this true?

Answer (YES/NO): YES